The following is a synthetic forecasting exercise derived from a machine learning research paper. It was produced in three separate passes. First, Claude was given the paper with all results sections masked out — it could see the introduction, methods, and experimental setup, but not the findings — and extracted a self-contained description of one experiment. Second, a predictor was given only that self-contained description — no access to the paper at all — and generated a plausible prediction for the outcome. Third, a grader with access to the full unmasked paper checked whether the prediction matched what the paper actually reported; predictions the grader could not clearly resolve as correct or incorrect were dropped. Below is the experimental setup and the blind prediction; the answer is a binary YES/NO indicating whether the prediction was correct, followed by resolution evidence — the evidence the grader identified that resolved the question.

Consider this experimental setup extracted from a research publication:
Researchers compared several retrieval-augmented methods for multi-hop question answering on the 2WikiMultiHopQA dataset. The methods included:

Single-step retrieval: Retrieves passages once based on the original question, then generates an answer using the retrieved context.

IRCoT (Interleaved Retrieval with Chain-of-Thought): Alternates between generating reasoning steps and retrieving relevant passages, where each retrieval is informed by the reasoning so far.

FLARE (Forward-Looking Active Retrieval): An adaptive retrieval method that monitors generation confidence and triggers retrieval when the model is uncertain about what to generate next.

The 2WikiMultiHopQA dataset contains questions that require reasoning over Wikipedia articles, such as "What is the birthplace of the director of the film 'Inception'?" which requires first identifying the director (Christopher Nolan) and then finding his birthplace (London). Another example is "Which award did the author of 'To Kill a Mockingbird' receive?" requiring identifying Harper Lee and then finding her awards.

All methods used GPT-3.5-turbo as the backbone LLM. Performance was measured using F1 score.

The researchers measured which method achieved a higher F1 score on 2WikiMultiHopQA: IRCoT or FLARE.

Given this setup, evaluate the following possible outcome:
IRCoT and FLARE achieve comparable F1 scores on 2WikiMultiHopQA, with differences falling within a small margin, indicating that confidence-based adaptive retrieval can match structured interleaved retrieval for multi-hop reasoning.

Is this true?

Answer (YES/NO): NO